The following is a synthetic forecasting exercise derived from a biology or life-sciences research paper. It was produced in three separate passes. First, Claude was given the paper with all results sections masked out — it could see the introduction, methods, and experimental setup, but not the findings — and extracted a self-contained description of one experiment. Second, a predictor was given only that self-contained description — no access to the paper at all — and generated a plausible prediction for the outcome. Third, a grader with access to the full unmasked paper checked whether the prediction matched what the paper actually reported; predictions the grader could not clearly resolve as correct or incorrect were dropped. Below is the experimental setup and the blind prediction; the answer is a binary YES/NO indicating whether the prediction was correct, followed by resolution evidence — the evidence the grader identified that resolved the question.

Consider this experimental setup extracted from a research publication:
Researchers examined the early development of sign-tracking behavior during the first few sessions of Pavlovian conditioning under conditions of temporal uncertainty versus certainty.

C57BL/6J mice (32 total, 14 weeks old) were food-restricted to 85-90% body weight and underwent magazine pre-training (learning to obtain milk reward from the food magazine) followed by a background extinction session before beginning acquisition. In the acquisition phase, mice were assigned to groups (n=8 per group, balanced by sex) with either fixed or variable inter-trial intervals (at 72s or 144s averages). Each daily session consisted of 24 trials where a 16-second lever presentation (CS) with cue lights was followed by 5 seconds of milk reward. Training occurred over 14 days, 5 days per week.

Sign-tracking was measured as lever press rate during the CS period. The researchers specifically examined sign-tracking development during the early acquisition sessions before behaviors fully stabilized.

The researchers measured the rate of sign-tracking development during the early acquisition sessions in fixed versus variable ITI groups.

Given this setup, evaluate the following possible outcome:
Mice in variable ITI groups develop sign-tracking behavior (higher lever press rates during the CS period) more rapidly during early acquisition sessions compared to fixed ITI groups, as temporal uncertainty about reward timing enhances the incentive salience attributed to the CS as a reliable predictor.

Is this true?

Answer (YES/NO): YES